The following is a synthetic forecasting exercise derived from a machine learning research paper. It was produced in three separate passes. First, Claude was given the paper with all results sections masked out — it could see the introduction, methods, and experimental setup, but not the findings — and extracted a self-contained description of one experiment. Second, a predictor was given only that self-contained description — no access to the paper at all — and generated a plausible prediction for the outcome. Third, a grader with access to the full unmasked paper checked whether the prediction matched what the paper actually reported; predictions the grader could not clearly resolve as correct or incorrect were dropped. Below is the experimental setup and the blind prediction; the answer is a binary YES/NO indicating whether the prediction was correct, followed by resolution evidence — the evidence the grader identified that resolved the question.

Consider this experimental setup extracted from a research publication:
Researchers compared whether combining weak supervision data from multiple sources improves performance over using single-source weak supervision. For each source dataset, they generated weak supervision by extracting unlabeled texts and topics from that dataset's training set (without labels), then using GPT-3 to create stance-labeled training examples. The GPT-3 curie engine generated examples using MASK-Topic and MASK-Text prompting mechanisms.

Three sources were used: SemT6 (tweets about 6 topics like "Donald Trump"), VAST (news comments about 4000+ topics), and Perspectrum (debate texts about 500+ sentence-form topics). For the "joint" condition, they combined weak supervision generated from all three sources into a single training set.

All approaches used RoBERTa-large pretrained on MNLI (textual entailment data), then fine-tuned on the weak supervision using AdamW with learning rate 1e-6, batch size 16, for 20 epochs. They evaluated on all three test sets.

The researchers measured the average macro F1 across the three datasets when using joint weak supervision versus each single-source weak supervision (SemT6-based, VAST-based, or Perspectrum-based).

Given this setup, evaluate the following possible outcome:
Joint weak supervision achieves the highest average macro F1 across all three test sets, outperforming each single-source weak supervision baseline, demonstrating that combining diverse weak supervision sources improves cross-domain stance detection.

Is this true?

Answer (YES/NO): YES